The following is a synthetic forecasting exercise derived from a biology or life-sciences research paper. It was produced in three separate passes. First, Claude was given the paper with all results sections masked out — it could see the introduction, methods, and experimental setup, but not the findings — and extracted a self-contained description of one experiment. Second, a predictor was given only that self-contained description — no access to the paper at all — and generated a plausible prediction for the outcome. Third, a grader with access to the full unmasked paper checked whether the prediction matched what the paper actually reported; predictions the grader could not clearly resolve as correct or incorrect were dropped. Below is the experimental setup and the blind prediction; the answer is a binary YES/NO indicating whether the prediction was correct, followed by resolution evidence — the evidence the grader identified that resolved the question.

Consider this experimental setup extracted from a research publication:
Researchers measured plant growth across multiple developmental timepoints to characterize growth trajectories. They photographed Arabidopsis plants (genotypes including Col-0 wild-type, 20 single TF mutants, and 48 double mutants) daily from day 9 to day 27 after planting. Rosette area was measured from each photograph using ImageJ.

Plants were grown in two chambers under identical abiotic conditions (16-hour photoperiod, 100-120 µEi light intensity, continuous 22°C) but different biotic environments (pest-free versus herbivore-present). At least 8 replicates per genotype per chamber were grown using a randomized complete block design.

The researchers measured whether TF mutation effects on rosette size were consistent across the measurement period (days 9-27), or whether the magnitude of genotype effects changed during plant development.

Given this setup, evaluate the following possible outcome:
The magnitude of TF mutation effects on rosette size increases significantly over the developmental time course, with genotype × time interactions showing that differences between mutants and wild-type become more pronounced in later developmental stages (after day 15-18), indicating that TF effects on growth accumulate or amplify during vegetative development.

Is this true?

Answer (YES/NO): NO